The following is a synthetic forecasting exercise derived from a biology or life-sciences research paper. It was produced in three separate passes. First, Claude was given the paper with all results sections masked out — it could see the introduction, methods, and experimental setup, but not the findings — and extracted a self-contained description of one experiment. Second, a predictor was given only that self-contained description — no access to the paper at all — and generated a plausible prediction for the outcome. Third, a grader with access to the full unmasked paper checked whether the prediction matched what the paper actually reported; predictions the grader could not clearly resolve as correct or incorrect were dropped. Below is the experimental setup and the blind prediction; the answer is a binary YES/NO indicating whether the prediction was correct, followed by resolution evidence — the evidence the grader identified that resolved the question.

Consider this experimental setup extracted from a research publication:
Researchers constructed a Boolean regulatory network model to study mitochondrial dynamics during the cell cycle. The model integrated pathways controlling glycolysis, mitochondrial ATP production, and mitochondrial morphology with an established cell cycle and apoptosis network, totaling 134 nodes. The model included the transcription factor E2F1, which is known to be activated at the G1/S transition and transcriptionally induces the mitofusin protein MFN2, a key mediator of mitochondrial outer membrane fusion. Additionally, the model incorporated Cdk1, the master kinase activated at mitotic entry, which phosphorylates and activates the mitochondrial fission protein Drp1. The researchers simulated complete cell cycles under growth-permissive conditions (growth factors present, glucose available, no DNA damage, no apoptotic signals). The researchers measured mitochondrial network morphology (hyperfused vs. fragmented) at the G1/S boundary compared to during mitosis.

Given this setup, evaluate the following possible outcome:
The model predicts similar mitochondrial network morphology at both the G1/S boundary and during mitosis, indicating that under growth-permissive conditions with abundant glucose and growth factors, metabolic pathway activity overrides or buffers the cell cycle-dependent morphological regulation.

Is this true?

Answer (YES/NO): NO